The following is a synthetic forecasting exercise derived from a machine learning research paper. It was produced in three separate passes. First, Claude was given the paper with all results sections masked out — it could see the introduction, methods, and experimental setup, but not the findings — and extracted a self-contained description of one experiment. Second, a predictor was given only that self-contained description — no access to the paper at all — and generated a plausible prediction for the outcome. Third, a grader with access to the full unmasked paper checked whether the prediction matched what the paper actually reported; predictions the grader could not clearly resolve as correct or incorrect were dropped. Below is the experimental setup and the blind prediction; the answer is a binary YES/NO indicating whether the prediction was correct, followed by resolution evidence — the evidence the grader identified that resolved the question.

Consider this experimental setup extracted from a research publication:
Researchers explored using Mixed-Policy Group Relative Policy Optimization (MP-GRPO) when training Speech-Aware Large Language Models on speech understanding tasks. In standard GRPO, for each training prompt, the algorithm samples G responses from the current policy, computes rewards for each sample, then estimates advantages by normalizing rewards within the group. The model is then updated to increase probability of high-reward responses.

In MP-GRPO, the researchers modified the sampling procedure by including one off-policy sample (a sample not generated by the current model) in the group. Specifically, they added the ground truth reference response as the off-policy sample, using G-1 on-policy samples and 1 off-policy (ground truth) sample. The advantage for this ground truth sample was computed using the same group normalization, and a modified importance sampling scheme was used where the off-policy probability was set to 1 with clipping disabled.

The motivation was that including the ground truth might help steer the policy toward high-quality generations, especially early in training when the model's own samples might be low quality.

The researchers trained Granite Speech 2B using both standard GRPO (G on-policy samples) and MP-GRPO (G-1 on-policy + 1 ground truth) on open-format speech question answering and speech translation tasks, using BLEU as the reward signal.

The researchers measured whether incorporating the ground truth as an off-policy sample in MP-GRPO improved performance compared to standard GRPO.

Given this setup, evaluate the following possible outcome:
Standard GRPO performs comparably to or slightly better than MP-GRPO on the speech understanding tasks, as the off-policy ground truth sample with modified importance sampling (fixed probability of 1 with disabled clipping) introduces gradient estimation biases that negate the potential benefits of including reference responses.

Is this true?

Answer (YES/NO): NO